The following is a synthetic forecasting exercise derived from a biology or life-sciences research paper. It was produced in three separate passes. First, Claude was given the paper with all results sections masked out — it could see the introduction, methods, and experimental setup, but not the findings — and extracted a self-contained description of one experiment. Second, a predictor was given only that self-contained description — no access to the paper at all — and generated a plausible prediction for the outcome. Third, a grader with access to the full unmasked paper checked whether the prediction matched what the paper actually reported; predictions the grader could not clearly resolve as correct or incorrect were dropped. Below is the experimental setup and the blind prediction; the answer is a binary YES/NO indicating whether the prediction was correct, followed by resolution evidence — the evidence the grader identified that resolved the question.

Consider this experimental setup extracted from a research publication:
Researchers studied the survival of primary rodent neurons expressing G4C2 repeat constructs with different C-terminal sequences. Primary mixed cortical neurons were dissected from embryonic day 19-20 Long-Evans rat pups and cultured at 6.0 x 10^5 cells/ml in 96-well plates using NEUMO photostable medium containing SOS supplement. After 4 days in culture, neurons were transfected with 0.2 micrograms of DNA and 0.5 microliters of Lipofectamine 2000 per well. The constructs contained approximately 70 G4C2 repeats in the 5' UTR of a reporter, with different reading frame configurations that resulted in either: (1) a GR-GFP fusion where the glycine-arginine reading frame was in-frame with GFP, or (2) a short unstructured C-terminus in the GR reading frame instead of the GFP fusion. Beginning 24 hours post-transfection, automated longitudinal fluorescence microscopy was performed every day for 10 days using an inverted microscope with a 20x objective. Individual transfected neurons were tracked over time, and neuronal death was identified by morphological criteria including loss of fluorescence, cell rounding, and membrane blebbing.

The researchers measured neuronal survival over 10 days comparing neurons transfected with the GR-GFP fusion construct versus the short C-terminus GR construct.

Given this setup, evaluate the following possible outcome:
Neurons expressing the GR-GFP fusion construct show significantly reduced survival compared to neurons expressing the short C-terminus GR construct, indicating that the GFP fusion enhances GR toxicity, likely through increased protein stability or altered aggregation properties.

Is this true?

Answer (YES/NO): NO